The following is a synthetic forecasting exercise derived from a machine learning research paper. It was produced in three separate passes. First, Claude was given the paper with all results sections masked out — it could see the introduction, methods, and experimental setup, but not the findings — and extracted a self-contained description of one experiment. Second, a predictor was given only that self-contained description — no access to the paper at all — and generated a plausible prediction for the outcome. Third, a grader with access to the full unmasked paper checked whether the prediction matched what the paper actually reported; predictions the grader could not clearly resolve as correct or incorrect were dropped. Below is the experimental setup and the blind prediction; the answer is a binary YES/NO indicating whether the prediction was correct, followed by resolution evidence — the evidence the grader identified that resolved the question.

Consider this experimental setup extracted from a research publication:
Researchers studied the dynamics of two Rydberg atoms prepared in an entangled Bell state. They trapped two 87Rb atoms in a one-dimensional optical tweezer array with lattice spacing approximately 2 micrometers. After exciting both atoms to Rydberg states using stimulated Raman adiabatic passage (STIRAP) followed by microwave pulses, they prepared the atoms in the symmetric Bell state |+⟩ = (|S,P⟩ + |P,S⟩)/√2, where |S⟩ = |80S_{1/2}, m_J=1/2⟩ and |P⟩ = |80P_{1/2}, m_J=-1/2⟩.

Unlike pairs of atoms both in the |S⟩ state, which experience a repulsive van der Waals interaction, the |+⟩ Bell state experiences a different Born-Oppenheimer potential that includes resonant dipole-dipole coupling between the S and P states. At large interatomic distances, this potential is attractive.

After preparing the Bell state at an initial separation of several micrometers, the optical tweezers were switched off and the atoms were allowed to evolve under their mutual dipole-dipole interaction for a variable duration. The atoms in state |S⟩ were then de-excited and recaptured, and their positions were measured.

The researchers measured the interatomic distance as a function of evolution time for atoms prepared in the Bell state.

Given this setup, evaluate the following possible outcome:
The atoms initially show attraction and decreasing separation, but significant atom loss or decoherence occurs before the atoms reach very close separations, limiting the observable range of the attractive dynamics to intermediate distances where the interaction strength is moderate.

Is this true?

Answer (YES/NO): NO